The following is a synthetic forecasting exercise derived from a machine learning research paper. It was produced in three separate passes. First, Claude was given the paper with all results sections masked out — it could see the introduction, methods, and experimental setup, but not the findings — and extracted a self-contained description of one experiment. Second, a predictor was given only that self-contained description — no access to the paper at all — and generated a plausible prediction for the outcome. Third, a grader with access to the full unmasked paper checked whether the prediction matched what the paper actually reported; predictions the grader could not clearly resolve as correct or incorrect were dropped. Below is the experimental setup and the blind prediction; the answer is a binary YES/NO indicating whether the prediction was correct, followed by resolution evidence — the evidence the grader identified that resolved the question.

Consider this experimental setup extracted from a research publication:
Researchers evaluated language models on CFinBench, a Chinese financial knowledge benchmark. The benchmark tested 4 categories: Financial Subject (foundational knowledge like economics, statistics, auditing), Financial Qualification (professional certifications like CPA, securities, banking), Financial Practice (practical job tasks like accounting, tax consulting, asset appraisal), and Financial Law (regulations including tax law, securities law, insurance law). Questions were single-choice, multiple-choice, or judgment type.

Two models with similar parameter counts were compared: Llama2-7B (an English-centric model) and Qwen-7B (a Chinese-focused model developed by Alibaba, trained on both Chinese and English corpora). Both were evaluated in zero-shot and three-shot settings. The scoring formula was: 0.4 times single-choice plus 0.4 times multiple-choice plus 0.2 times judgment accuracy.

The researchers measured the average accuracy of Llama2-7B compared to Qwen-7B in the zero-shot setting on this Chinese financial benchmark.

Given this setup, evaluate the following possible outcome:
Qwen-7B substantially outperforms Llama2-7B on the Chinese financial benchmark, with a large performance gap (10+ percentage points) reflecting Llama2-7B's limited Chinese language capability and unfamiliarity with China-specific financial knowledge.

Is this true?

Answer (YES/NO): NO